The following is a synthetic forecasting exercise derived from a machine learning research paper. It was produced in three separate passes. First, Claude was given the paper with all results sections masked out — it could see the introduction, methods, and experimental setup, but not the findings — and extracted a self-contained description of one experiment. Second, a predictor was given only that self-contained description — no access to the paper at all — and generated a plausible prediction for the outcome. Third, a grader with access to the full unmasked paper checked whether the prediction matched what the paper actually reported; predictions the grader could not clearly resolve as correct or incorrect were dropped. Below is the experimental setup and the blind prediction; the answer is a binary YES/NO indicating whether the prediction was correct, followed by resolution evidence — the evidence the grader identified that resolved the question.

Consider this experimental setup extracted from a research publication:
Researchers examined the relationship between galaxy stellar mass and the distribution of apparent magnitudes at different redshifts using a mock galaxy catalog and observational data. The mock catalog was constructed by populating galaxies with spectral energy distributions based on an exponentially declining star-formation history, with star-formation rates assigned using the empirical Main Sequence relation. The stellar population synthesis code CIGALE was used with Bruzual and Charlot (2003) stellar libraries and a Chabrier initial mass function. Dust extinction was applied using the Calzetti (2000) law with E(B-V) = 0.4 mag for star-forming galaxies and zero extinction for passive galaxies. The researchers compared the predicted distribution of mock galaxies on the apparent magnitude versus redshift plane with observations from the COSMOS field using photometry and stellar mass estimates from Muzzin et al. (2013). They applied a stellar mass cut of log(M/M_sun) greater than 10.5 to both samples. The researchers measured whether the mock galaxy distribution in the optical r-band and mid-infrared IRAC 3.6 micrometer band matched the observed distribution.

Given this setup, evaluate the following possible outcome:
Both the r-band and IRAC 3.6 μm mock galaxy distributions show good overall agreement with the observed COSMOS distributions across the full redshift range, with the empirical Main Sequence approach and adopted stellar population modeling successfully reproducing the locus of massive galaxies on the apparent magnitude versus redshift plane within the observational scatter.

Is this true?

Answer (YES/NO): YES